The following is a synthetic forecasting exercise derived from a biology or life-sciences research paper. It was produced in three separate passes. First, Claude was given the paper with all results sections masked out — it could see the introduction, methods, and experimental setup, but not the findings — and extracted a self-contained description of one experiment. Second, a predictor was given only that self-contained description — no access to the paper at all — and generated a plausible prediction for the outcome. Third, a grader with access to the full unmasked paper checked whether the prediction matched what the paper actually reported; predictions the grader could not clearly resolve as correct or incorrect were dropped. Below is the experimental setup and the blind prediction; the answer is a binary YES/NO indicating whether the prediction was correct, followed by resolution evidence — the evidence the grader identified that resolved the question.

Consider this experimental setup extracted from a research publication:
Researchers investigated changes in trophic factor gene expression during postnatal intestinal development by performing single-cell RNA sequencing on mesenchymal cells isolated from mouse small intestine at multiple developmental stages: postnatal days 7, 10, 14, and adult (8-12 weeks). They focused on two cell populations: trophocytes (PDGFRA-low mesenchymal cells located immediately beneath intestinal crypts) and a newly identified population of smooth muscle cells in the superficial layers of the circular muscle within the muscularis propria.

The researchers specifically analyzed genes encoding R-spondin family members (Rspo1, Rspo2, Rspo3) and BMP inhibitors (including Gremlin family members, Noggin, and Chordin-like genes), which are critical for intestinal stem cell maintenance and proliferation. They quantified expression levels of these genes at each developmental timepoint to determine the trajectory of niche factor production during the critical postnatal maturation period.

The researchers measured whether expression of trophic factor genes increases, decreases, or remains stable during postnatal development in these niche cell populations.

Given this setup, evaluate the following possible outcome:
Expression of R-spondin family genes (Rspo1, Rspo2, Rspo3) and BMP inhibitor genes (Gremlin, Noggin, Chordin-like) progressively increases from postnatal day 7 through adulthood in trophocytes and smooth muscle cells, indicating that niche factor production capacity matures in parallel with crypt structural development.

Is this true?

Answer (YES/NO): YES